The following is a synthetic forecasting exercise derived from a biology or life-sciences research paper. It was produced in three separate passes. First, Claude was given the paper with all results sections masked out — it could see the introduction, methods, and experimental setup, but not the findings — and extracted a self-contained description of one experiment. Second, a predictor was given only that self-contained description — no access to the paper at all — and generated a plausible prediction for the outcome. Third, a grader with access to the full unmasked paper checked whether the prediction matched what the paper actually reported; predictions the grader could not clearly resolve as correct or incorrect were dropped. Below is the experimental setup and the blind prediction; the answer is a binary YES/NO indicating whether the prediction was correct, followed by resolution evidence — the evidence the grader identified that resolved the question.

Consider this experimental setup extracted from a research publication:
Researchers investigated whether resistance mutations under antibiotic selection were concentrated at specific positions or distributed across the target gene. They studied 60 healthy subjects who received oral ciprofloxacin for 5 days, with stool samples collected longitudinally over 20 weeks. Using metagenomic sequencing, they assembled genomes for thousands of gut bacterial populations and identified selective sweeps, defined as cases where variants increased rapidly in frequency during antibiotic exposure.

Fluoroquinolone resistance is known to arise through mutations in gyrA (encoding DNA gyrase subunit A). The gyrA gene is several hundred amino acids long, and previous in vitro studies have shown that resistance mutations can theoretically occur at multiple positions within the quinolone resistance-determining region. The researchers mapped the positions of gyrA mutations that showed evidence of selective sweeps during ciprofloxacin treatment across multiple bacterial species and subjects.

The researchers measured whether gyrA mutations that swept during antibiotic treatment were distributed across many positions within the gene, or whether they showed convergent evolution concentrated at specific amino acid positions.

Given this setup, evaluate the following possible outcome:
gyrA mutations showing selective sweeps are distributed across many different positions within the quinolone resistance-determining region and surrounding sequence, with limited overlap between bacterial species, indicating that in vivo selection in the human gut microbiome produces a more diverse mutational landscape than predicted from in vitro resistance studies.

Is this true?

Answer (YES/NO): NO